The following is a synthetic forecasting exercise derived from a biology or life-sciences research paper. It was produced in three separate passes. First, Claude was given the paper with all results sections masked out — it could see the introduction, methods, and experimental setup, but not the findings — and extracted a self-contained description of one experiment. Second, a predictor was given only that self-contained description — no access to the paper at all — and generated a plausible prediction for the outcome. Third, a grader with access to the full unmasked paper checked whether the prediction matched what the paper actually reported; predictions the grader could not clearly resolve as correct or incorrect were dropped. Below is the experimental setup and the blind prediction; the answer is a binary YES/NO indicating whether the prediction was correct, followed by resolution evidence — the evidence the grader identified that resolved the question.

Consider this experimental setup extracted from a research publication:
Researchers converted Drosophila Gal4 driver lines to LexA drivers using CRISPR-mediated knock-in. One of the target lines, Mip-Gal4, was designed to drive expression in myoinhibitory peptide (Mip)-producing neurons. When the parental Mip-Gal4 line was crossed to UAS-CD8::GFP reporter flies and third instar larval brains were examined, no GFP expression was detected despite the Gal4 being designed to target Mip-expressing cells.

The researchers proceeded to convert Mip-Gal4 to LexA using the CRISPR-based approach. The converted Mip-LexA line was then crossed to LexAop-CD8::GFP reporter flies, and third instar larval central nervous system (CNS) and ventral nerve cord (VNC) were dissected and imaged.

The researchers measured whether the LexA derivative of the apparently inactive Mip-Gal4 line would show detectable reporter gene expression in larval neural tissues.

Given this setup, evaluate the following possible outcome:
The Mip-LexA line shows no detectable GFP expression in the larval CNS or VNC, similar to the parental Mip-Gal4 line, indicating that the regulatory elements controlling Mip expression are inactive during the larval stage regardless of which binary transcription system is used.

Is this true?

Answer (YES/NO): NO